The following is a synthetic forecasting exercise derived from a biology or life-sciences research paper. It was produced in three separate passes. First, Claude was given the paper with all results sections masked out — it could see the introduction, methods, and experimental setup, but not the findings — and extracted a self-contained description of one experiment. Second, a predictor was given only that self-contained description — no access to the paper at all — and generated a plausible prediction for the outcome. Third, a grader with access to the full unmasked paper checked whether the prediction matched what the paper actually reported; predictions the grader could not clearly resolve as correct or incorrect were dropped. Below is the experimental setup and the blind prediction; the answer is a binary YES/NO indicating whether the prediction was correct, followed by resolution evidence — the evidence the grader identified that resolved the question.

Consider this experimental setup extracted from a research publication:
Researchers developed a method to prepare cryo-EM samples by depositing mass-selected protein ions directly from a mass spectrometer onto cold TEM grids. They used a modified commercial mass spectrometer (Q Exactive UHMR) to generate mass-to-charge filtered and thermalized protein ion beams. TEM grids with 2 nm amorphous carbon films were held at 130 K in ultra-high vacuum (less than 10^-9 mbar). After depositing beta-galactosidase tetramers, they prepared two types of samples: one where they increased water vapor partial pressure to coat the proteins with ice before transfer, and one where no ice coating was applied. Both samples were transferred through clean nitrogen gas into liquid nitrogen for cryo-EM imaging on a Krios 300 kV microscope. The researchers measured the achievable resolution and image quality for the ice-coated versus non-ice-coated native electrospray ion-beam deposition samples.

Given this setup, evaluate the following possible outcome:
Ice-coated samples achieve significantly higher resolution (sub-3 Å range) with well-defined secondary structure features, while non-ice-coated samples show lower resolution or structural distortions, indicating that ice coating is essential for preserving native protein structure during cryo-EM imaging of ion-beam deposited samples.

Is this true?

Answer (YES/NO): YES